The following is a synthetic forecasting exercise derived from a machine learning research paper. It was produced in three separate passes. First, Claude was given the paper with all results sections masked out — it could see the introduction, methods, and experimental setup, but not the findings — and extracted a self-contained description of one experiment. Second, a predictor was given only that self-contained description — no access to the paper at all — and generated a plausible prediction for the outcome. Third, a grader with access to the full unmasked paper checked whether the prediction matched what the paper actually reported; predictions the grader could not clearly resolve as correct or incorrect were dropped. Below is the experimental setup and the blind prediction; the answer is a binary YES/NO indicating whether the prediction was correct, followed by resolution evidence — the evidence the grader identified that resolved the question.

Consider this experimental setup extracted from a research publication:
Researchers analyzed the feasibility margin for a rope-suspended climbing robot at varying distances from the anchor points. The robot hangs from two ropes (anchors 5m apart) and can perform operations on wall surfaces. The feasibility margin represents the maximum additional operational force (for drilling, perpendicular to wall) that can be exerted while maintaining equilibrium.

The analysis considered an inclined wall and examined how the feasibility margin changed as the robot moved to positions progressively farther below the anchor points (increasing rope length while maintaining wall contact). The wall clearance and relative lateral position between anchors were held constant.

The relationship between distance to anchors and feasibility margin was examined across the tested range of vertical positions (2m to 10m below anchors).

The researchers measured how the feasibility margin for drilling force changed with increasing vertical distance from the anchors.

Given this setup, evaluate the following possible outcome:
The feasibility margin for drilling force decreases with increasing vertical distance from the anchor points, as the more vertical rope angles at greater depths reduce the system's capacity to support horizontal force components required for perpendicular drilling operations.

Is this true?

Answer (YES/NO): YES